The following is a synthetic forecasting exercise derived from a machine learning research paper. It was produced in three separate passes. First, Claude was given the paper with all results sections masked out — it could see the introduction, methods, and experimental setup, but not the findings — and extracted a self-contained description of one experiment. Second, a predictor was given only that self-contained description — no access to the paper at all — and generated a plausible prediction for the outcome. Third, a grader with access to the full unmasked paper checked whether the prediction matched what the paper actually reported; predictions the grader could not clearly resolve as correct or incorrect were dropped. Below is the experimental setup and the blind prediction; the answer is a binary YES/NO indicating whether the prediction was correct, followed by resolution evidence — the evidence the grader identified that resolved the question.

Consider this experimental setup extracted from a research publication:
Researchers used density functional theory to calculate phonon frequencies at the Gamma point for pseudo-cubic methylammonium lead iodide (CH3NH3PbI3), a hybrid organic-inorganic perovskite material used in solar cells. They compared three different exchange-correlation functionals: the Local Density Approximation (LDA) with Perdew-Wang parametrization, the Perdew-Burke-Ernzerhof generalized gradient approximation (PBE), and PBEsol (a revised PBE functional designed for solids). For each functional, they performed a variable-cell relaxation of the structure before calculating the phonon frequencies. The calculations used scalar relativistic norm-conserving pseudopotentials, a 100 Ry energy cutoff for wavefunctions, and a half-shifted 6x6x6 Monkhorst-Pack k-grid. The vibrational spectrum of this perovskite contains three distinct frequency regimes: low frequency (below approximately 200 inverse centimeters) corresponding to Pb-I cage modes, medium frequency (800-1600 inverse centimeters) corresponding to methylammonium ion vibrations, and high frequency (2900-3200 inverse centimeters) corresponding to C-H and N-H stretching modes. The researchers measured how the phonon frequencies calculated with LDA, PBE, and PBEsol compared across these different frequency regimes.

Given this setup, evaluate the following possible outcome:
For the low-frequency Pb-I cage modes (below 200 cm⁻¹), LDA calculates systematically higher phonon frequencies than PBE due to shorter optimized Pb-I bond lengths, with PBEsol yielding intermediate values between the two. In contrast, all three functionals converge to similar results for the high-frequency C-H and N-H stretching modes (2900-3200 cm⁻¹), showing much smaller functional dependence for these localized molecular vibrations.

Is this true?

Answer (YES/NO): NO